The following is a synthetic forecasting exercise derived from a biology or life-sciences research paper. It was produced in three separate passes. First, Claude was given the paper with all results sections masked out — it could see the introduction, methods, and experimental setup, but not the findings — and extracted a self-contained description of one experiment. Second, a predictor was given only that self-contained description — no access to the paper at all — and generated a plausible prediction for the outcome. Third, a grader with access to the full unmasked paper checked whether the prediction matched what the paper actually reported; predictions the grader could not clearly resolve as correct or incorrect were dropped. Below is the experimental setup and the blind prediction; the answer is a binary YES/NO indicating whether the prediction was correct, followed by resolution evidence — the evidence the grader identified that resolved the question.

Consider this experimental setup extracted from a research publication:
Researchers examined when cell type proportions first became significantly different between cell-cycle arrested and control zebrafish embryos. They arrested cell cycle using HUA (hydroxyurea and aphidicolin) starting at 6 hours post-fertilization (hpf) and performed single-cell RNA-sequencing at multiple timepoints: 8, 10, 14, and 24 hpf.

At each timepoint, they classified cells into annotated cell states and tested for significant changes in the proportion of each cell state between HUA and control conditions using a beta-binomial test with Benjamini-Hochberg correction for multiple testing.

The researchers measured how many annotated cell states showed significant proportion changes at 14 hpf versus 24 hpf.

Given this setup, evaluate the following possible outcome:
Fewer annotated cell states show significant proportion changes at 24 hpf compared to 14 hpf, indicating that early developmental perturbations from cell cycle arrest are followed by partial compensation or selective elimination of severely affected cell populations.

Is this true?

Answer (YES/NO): NO